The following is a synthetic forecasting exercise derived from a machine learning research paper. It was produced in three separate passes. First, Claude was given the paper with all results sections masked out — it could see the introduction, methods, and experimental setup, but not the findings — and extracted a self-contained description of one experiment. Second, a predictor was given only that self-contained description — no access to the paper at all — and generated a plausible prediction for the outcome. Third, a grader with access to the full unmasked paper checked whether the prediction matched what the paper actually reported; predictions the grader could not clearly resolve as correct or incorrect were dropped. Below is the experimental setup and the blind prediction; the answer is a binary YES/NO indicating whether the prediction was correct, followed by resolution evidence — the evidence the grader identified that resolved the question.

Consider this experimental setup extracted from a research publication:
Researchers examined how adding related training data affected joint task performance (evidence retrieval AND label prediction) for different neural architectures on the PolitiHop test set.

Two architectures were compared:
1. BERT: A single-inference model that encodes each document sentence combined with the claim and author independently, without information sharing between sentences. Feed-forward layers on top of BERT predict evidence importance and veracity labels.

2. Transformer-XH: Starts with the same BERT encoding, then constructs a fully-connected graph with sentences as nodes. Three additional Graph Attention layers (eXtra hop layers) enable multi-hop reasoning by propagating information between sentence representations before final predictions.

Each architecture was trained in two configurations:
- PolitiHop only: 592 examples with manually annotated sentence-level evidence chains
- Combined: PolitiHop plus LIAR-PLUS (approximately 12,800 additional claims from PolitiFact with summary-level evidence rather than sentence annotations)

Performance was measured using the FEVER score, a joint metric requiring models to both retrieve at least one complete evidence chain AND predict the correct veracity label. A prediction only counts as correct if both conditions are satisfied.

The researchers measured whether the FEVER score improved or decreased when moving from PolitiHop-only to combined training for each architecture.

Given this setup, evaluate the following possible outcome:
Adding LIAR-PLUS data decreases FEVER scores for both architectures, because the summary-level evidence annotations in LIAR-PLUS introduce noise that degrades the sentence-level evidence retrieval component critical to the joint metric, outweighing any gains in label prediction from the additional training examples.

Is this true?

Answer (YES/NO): NO